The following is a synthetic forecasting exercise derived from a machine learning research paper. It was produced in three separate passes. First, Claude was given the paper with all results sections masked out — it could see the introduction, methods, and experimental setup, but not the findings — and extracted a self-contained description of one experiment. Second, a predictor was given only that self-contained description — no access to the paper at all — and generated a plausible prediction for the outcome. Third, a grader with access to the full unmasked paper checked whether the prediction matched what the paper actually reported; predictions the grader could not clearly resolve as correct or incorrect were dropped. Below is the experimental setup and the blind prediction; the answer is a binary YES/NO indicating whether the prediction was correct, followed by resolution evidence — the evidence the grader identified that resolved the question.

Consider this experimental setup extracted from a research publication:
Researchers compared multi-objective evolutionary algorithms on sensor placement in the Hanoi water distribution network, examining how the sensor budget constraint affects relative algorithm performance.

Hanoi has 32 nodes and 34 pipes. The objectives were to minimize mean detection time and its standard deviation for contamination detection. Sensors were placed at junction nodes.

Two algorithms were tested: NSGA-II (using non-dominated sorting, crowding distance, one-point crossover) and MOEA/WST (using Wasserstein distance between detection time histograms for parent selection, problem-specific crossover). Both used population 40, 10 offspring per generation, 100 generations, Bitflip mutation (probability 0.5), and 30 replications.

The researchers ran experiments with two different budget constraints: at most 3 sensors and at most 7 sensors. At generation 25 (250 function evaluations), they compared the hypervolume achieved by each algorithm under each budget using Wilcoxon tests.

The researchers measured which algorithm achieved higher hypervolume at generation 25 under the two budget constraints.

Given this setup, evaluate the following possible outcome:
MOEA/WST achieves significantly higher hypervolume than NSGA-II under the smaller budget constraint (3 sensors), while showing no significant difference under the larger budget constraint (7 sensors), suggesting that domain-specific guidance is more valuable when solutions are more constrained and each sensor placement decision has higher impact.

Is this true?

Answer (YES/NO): NO